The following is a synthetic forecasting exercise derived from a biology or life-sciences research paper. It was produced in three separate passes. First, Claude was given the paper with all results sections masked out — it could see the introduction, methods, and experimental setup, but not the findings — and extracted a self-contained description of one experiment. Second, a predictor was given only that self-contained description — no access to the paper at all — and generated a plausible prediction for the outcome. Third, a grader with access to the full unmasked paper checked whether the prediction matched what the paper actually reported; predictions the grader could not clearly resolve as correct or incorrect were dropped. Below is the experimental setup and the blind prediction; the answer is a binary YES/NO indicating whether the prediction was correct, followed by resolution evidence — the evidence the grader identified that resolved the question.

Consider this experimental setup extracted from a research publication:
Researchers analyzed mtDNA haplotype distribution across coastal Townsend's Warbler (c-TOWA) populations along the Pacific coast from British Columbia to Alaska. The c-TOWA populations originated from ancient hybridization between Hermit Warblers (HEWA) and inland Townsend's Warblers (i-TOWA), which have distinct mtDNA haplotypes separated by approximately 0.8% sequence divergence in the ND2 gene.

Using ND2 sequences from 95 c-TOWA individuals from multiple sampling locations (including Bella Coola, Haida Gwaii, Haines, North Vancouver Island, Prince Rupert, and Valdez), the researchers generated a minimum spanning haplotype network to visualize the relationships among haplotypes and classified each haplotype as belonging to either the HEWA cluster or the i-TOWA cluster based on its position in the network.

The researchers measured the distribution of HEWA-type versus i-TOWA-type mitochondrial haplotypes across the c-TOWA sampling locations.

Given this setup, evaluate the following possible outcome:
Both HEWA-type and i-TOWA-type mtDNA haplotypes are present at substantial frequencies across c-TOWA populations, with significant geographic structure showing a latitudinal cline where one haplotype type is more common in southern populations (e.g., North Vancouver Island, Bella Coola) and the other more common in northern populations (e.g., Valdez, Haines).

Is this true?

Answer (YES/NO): NO